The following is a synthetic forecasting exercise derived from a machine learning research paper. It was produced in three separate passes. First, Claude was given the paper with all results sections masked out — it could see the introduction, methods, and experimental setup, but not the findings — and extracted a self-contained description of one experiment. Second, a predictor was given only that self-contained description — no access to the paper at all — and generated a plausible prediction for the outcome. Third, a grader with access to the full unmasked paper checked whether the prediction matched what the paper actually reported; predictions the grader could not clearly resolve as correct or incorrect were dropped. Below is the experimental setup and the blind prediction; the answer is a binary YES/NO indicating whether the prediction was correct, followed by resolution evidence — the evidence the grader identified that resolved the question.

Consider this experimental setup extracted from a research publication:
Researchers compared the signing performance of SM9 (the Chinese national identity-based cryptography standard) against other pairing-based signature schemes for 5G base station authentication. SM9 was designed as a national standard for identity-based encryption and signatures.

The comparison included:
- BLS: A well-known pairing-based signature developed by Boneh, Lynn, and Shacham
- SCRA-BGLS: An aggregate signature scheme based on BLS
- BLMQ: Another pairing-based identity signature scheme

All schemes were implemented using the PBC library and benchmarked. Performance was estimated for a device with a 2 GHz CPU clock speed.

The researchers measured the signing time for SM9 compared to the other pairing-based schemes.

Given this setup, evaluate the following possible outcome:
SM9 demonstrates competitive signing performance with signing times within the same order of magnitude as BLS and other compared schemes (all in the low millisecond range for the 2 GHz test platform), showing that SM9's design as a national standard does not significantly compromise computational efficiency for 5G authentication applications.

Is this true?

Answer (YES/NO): YES